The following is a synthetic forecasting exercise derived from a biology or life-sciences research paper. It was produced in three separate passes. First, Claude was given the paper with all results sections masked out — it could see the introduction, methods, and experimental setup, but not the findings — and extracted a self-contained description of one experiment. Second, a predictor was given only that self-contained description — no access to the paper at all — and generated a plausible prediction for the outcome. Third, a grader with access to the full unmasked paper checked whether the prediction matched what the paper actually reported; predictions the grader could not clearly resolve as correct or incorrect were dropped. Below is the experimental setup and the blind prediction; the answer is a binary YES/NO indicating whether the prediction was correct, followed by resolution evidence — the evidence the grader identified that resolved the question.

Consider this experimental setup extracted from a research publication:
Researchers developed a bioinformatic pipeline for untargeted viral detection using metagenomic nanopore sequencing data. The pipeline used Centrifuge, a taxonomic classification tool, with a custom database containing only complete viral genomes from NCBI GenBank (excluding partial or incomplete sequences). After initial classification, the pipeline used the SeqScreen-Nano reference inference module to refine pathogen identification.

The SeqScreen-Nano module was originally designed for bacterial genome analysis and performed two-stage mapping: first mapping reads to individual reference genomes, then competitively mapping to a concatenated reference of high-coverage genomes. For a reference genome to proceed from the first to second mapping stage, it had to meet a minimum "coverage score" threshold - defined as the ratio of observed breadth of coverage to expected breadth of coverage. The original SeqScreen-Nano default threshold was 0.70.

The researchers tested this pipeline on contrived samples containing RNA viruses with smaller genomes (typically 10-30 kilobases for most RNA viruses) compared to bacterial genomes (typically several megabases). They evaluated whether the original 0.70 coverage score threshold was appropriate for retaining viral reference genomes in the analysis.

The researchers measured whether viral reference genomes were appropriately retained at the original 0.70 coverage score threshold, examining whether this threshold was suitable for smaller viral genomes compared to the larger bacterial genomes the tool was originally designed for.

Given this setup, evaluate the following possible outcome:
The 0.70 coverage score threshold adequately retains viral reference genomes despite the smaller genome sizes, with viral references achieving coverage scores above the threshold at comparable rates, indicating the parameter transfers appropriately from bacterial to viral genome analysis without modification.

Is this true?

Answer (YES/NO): NO